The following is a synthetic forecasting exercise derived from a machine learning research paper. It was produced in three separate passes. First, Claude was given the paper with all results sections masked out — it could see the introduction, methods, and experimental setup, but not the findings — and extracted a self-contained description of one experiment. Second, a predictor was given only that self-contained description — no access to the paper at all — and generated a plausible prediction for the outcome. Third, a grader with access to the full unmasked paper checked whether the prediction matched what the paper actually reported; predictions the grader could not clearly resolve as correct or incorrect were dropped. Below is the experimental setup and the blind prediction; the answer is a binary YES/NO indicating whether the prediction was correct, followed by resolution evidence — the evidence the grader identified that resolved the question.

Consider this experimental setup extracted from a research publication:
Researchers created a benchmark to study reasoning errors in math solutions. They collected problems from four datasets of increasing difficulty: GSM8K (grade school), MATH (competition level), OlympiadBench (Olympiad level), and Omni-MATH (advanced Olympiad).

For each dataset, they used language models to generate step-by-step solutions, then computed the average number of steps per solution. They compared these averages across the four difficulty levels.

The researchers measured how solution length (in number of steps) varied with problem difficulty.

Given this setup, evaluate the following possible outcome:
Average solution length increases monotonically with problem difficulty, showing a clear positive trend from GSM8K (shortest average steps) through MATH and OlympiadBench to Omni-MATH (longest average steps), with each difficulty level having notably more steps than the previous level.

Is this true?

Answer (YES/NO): NO